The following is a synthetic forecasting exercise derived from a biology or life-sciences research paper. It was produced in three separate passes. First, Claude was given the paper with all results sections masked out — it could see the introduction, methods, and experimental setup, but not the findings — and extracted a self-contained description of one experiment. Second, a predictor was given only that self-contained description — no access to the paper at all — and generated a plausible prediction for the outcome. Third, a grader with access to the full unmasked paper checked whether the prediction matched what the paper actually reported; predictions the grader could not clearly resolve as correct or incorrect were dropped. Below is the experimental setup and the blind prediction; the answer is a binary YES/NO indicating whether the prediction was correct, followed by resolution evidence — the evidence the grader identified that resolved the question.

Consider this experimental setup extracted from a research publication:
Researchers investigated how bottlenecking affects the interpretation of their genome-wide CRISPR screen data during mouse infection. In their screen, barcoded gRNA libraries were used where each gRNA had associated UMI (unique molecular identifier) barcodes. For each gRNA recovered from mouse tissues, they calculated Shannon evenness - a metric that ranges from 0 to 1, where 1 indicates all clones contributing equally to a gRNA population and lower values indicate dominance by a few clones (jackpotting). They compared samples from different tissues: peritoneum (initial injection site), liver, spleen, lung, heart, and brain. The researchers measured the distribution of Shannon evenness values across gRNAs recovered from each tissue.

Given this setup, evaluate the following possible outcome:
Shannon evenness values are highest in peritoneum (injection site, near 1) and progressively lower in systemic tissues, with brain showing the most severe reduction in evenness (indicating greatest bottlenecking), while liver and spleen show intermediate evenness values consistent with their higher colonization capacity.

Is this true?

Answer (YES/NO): NO